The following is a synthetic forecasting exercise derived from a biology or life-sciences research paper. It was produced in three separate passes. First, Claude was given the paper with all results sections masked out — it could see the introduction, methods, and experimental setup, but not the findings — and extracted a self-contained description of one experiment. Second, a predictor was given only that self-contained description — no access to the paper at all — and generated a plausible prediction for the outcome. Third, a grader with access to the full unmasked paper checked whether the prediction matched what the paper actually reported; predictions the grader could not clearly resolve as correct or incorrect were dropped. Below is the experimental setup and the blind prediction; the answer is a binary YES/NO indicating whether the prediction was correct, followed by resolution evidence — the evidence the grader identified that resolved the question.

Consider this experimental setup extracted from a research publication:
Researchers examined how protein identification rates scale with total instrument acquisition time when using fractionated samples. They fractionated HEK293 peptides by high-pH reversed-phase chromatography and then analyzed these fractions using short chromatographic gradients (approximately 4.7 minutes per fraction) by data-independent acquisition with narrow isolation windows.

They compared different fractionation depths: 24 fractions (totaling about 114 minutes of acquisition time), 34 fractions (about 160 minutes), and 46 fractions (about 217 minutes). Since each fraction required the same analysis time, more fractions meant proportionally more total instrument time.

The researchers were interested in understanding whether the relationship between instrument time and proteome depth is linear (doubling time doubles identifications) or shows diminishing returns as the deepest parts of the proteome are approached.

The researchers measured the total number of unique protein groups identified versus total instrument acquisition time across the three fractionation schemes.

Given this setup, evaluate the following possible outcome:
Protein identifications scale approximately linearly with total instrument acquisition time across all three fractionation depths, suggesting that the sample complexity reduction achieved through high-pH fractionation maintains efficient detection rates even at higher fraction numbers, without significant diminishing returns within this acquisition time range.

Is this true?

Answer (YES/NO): NO